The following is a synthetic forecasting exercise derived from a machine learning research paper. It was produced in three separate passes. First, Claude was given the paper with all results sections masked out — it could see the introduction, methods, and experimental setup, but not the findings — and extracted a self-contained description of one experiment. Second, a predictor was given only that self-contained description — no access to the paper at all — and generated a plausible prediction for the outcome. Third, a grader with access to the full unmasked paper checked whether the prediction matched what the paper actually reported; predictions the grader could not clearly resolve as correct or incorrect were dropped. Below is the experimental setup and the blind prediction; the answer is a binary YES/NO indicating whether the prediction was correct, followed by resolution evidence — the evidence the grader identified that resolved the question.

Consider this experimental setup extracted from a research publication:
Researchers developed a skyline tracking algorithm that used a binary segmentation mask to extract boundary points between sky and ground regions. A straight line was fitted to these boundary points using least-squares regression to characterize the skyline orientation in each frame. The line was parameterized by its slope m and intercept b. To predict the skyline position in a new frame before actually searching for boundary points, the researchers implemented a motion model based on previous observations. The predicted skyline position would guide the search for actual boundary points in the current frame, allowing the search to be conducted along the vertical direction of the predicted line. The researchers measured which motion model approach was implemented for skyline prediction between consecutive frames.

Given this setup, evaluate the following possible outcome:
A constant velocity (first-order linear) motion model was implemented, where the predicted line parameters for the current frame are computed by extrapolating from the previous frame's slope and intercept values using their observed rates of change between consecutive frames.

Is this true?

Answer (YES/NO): YES